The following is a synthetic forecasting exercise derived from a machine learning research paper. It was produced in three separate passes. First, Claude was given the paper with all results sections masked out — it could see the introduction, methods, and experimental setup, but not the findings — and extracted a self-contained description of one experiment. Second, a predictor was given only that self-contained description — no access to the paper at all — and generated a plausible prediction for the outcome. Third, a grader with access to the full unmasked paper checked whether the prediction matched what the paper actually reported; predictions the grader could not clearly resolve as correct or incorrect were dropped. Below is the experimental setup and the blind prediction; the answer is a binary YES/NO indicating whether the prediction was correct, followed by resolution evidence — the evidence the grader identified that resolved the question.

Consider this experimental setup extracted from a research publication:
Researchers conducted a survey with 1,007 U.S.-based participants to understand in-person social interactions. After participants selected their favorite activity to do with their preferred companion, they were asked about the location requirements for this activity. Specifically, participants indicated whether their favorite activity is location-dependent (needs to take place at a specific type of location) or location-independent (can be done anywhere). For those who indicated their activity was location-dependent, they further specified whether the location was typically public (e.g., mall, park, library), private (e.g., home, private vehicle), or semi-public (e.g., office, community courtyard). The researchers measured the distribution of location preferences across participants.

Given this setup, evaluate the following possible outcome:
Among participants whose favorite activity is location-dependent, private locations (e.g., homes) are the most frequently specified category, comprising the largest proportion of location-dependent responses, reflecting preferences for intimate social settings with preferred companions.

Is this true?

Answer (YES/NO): YES